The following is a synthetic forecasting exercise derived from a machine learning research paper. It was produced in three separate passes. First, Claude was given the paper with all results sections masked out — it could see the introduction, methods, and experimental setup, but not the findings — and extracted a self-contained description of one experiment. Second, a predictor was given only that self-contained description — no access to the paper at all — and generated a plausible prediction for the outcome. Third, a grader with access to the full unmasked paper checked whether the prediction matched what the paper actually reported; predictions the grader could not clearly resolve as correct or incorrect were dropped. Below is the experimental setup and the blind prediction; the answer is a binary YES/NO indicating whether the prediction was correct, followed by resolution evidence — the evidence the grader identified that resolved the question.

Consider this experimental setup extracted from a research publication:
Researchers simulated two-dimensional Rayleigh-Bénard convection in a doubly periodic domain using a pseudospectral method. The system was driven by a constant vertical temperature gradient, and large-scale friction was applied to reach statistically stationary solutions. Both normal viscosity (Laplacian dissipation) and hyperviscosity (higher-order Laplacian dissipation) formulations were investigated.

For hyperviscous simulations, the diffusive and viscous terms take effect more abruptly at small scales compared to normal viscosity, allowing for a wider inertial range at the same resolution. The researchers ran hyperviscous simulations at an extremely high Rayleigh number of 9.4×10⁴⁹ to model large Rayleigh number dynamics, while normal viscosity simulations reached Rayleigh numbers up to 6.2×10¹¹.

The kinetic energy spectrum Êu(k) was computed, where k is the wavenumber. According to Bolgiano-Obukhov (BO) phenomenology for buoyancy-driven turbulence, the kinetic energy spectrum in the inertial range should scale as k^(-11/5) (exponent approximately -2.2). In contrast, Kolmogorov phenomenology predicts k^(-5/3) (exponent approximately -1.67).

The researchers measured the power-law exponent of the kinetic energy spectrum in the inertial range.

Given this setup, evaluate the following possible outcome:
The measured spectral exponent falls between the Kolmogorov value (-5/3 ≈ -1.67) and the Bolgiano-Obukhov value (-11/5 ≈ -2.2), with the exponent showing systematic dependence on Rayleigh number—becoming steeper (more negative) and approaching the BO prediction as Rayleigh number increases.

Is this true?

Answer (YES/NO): NO